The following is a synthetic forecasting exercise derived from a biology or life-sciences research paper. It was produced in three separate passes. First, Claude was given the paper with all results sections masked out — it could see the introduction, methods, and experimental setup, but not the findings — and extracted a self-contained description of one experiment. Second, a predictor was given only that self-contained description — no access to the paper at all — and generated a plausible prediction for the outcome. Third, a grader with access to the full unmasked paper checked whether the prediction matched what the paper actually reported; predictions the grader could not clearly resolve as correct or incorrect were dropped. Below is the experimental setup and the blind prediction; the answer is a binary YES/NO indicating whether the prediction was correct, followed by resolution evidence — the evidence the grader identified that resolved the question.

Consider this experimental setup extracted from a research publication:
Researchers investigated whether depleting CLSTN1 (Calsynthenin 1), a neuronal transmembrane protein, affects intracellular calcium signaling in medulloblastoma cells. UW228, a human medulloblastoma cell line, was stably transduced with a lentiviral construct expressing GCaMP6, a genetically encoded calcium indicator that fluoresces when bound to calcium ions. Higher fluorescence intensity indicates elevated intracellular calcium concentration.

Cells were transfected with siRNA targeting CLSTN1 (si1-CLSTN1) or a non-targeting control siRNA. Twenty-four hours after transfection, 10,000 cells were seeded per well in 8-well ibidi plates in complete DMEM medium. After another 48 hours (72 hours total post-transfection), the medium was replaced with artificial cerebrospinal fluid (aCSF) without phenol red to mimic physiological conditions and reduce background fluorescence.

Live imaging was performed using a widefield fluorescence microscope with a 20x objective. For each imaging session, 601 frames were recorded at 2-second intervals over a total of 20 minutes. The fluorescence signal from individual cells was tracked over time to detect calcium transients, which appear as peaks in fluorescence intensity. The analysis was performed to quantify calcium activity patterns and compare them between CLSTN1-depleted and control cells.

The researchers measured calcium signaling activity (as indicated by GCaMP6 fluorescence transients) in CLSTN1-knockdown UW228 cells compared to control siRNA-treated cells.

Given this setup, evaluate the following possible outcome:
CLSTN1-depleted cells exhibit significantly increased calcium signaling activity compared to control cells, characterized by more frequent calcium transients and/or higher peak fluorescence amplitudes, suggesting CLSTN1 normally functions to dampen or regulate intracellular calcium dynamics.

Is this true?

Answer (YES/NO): NO